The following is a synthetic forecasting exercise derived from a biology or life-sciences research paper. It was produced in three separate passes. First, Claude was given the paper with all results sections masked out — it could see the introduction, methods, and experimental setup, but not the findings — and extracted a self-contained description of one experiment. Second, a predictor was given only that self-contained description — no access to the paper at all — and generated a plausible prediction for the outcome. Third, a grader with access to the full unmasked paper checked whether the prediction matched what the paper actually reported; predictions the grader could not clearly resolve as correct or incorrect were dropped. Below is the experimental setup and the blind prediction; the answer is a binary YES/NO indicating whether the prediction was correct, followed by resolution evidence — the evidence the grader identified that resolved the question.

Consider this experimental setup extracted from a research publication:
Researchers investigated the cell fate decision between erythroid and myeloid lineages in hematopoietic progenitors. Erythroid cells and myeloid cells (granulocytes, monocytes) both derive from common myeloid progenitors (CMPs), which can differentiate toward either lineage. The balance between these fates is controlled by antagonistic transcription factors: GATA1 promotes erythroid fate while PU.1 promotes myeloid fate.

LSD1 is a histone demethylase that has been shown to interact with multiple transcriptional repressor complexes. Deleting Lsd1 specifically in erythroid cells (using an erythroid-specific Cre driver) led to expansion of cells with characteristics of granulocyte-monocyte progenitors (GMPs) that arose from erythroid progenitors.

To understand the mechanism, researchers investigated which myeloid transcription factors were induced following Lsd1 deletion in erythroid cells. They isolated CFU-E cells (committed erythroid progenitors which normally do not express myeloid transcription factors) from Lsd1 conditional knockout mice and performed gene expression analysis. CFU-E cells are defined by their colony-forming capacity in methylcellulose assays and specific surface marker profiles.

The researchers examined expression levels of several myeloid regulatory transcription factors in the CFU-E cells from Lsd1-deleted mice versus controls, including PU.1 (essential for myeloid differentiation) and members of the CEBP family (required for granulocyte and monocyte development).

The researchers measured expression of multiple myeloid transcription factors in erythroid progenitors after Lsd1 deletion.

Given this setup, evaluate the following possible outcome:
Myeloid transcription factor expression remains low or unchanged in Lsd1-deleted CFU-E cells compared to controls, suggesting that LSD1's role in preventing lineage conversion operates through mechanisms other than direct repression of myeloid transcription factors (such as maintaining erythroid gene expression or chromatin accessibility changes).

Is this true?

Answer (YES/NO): NO